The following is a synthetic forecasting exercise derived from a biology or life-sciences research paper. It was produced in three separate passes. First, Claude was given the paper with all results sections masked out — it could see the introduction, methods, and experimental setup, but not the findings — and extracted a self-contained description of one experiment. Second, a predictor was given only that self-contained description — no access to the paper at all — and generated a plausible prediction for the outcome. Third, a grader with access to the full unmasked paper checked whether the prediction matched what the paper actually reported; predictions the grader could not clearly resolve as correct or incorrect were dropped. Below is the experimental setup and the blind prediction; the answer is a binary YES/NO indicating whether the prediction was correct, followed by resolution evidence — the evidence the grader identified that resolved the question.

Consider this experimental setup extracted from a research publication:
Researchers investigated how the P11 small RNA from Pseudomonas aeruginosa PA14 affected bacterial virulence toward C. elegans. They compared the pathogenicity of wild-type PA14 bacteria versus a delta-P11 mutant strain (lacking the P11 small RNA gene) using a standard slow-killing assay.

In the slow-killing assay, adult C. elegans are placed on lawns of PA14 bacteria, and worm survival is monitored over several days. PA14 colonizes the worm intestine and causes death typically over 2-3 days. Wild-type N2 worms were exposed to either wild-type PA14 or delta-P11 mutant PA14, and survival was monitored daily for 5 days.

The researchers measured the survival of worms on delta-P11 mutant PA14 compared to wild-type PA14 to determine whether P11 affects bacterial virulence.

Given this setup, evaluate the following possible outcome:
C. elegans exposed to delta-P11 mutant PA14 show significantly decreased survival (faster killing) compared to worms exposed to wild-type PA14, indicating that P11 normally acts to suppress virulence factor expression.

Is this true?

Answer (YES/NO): NO